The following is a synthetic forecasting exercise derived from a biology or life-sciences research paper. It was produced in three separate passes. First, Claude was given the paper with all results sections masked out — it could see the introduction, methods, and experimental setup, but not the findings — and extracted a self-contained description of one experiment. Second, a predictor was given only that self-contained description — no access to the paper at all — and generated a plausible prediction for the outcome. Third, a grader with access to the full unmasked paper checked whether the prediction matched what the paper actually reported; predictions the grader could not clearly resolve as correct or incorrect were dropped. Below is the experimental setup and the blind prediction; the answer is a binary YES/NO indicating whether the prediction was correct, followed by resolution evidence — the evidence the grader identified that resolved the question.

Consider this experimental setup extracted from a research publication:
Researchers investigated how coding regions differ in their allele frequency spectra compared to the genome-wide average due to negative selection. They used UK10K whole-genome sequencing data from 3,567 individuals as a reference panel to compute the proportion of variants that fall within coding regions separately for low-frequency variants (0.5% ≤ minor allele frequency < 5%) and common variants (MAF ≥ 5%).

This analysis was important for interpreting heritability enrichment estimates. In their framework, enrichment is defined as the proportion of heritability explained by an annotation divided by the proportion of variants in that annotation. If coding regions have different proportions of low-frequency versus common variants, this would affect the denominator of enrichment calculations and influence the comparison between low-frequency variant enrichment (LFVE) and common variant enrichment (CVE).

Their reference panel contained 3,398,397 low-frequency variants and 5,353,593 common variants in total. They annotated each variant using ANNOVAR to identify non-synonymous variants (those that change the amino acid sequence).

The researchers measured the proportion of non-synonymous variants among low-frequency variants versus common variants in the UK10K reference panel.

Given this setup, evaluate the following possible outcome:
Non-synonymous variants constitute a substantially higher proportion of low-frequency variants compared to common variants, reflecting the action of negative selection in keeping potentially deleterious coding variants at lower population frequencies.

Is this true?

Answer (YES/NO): YES